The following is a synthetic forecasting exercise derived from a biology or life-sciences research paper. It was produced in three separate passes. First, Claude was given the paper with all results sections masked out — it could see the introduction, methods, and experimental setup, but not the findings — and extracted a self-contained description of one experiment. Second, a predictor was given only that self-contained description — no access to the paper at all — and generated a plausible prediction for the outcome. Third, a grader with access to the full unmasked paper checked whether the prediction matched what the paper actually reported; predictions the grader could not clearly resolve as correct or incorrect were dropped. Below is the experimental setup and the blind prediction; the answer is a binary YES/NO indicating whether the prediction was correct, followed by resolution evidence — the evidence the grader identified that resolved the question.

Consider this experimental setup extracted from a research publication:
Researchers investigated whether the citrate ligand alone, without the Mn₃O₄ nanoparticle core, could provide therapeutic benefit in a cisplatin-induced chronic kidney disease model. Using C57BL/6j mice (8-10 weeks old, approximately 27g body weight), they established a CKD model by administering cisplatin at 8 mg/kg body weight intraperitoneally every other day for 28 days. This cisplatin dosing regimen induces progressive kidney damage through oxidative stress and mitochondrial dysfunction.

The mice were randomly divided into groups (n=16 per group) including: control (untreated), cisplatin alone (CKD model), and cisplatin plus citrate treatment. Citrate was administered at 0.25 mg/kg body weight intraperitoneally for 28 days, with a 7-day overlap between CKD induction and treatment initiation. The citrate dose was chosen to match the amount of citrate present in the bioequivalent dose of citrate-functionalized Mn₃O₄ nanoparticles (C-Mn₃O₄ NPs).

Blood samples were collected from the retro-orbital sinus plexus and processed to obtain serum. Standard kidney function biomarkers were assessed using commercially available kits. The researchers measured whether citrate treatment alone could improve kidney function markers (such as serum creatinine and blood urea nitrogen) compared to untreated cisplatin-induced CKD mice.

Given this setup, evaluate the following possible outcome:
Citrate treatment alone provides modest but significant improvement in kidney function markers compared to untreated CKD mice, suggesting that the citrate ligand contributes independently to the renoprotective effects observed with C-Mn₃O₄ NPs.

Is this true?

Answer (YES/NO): NO